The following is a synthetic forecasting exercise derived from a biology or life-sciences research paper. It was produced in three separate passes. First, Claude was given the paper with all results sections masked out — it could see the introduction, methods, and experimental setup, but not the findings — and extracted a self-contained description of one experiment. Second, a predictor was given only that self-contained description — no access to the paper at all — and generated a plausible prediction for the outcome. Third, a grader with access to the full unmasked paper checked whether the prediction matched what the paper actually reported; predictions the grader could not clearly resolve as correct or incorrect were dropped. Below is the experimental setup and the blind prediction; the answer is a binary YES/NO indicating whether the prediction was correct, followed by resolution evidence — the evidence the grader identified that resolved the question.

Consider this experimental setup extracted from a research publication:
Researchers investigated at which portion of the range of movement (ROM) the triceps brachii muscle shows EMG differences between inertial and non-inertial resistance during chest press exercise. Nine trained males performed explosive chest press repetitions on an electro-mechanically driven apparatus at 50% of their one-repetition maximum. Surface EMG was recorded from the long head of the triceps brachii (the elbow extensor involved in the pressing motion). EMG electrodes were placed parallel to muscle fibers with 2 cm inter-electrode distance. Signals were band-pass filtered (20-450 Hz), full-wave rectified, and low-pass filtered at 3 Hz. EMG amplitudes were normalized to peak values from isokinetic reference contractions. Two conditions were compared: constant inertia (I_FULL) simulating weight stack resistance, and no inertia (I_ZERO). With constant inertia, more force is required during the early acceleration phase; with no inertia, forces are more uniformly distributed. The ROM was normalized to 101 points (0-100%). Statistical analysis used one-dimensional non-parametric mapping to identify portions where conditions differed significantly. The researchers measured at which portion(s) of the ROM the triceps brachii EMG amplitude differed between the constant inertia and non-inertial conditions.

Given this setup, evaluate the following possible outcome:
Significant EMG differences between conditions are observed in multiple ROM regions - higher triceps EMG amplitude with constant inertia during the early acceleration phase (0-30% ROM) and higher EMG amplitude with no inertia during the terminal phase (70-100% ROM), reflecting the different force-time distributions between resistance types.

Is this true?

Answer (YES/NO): NO